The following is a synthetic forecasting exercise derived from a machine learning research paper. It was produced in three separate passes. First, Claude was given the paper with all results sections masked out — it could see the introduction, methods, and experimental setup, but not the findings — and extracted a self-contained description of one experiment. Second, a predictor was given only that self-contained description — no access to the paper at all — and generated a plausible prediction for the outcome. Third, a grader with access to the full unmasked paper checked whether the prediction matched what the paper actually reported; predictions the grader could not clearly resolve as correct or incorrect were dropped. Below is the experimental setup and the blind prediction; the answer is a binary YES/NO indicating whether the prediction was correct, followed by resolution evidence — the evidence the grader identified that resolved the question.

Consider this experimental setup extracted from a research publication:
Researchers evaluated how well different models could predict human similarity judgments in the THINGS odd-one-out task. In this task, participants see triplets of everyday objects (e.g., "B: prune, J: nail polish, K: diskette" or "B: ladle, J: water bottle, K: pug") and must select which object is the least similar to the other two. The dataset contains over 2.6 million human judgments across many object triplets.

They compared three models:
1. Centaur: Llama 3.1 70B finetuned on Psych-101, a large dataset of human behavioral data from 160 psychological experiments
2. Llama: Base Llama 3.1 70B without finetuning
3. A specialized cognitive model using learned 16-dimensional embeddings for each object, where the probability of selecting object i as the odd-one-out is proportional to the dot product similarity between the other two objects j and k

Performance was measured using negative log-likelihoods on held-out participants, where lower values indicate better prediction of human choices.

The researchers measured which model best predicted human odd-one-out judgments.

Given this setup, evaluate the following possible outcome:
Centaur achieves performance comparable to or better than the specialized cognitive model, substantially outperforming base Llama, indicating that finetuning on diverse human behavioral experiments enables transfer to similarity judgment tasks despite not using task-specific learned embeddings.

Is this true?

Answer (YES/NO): YES